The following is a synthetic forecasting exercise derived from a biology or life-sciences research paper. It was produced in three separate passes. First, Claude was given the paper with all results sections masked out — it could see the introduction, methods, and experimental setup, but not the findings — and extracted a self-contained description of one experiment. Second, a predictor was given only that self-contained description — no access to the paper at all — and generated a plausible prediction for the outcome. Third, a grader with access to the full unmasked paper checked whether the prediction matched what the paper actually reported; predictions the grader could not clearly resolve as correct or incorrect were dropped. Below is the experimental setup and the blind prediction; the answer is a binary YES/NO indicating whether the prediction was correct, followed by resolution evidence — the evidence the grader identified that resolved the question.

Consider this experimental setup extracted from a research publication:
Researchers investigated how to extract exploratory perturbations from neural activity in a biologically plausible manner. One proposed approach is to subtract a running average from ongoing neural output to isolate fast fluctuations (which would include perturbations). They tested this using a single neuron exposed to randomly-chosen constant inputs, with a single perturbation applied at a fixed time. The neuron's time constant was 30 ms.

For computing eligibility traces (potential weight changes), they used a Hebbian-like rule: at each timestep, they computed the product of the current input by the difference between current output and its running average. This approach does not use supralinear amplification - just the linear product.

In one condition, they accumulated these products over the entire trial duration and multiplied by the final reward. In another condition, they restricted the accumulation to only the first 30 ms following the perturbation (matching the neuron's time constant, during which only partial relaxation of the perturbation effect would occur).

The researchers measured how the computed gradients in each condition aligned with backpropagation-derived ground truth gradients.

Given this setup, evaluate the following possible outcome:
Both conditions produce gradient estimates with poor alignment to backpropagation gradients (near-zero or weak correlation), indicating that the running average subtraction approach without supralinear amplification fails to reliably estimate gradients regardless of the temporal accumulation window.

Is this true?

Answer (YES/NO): NO